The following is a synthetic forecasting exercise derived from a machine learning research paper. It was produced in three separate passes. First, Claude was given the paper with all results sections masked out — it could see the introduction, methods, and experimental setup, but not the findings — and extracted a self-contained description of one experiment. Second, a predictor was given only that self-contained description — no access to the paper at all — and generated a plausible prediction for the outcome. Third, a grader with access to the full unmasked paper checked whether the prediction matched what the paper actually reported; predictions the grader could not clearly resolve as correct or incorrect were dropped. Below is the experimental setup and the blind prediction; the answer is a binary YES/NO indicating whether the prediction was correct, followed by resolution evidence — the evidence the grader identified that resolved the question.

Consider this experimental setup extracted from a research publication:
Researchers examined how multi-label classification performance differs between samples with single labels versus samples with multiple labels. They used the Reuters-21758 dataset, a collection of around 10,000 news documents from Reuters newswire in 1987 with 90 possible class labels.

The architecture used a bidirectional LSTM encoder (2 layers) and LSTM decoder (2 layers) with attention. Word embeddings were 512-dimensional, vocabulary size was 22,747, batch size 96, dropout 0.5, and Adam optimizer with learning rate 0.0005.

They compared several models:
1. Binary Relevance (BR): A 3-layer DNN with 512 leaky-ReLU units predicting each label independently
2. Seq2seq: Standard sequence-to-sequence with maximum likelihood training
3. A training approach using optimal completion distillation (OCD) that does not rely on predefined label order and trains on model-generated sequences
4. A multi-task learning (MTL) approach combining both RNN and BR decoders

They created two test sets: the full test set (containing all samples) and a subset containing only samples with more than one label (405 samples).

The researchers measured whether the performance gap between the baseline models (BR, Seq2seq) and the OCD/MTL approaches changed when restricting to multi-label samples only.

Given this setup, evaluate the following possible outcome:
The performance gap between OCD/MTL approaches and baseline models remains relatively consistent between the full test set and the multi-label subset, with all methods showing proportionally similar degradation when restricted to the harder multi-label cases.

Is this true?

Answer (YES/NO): NO